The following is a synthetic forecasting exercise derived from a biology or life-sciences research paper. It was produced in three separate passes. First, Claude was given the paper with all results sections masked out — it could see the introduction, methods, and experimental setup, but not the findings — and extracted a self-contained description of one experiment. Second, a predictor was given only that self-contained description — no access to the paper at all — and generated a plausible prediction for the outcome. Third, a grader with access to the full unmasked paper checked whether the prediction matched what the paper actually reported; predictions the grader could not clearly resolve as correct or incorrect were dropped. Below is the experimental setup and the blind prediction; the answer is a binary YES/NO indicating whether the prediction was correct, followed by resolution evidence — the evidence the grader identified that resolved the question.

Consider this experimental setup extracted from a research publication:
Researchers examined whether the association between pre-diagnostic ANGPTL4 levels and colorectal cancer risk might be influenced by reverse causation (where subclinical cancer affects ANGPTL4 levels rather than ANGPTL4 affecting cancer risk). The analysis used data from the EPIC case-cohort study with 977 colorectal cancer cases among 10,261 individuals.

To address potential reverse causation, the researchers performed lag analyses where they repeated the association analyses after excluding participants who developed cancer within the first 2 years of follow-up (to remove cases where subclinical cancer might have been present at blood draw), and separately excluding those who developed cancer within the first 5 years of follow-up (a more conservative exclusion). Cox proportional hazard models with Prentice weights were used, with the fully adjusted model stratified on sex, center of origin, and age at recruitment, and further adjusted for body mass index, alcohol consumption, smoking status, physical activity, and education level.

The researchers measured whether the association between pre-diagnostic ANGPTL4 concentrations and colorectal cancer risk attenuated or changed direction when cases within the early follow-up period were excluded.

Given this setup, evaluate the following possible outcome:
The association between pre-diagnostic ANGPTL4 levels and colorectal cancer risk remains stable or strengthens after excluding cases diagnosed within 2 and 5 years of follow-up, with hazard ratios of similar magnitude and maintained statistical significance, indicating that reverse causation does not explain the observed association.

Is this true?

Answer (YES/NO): YES